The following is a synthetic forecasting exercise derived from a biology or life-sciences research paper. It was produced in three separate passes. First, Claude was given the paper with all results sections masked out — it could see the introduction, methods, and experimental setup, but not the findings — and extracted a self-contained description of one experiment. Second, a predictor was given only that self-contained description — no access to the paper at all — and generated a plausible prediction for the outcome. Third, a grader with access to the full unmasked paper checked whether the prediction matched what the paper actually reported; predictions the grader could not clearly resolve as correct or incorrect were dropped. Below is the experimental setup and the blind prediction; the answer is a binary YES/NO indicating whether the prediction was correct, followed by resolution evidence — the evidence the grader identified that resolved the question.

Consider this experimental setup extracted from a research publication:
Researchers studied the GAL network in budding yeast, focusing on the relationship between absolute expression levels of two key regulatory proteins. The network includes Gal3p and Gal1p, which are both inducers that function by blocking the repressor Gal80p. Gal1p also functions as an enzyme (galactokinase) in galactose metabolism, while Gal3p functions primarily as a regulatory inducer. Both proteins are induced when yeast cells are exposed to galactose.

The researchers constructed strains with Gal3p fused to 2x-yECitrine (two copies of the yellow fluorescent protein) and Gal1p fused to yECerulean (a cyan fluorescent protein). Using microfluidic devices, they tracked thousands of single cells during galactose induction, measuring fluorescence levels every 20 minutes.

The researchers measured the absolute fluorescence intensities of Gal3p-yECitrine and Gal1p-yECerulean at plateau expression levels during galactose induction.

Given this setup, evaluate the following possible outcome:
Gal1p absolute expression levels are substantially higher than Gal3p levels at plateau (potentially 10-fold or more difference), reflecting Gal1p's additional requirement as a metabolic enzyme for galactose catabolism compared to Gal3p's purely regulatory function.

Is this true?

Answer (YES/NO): YES